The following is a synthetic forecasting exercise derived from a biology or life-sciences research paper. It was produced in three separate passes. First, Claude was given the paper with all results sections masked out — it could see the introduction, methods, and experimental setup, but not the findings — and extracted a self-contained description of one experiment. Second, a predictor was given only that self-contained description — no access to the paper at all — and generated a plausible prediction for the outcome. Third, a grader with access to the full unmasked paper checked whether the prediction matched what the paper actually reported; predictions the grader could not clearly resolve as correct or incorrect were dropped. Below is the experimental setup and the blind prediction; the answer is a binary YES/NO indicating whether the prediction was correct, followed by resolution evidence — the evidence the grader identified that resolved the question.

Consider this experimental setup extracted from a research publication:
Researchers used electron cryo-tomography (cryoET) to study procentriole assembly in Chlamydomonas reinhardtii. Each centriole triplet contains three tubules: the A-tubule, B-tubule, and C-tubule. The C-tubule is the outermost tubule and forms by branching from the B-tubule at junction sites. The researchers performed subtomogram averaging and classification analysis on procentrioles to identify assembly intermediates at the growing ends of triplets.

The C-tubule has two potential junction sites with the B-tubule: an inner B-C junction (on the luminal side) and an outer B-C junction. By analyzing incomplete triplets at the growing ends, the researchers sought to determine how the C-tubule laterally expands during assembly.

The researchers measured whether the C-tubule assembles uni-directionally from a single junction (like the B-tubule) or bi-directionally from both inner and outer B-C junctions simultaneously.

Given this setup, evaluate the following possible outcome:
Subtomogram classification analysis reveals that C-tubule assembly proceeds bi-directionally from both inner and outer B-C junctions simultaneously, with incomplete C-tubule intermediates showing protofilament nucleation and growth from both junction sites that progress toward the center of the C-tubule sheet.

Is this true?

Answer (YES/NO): YES